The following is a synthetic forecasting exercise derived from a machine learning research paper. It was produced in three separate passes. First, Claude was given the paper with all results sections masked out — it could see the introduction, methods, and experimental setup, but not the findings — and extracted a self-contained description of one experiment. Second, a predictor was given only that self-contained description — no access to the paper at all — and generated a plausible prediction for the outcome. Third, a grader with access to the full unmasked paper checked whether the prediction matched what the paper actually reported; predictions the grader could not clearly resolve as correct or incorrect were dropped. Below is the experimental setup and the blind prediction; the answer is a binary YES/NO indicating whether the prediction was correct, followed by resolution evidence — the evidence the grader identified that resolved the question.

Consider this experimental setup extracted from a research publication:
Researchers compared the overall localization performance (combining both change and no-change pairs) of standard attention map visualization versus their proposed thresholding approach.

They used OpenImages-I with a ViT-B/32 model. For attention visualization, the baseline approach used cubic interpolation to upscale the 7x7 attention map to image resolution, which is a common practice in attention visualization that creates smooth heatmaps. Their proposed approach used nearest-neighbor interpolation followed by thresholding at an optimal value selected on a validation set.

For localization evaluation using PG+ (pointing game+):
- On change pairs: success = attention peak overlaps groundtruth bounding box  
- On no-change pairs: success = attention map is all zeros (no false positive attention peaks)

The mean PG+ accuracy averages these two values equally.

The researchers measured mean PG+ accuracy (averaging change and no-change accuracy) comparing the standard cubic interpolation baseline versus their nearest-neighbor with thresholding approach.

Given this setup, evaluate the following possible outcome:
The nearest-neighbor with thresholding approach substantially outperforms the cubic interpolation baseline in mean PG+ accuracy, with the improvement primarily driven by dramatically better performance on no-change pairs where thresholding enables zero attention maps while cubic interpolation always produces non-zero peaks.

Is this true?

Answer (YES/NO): YES